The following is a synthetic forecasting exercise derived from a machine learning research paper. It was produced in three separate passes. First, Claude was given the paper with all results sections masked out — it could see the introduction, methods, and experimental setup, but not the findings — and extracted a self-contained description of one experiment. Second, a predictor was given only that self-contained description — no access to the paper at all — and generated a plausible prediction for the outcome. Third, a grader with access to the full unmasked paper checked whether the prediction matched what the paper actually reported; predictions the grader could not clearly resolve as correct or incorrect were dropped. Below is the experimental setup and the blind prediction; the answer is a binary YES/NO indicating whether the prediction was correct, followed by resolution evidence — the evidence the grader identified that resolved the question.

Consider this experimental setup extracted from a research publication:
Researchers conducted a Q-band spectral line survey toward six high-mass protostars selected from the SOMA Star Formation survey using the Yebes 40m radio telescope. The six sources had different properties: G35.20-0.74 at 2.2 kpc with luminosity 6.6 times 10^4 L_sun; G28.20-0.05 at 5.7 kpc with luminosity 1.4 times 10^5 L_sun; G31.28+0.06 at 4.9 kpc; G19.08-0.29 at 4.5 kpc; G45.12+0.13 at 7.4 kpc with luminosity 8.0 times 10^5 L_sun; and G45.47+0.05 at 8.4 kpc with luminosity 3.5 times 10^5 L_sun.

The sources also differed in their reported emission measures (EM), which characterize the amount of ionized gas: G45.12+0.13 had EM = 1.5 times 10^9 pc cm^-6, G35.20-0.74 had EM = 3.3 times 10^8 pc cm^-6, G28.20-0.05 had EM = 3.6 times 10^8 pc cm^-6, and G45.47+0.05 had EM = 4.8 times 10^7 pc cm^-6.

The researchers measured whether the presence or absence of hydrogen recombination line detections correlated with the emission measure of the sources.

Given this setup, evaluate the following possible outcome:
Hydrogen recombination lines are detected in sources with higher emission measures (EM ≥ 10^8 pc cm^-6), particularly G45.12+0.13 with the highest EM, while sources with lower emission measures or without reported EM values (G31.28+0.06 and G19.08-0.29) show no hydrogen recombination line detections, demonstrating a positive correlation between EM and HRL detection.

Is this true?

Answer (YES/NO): NO